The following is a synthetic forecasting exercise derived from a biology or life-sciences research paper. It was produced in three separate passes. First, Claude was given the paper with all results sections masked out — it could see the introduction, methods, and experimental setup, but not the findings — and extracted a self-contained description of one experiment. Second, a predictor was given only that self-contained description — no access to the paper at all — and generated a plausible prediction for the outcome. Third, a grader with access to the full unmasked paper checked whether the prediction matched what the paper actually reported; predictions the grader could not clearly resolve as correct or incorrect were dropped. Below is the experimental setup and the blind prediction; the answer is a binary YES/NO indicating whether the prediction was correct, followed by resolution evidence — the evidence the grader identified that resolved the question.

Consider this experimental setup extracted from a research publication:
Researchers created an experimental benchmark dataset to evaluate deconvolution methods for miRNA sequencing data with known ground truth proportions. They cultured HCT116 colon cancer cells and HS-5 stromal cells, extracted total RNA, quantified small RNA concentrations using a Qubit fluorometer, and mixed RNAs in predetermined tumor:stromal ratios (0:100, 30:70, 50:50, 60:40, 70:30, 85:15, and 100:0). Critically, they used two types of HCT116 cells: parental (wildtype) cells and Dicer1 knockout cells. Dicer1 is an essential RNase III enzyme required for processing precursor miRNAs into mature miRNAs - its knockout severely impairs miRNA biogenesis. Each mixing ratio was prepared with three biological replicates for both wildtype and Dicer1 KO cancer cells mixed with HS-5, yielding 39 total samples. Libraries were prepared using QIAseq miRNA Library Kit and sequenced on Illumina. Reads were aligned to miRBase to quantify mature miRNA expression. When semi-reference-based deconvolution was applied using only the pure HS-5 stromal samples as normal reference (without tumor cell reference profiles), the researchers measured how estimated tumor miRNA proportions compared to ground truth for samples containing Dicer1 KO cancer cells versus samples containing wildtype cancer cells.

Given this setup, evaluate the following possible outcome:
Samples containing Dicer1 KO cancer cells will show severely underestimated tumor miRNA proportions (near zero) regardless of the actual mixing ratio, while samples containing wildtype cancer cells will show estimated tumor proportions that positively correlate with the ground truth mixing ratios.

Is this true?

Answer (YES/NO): NO